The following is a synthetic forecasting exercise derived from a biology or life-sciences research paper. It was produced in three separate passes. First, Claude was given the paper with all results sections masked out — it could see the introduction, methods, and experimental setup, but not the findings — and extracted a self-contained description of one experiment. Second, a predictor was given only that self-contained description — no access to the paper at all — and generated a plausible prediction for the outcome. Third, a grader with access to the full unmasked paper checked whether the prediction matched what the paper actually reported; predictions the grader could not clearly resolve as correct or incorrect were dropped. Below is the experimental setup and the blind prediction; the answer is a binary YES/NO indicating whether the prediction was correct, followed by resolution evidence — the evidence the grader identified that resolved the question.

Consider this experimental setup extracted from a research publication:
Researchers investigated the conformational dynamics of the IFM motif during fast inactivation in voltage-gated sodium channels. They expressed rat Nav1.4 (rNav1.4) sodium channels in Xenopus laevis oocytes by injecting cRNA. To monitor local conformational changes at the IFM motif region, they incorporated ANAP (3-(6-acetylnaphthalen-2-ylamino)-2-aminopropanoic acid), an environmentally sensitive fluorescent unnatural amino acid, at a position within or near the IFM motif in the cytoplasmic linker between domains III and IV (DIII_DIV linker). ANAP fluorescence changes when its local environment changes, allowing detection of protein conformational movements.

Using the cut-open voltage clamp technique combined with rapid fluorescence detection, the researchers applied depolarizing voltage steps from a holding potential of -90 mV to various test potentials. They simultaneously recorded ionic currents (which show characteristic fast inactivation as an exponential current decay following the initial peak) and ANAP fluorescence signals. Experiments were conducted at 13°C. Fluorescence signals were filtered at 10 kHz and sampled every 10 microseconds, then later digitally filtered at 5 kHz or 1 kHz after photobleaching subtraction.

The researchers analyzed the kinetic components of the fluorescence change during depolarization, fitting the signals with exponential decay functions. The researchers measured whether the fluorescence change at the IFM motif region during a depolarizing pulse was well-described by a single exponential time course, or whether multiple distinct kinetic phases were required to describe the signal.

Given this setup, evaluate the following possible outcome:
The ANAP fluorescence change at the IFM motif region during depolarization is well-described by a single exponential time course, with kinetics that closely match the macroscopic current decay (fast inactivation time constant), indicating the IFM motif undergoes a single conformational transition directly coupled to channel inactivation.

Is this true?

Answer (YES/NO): NO